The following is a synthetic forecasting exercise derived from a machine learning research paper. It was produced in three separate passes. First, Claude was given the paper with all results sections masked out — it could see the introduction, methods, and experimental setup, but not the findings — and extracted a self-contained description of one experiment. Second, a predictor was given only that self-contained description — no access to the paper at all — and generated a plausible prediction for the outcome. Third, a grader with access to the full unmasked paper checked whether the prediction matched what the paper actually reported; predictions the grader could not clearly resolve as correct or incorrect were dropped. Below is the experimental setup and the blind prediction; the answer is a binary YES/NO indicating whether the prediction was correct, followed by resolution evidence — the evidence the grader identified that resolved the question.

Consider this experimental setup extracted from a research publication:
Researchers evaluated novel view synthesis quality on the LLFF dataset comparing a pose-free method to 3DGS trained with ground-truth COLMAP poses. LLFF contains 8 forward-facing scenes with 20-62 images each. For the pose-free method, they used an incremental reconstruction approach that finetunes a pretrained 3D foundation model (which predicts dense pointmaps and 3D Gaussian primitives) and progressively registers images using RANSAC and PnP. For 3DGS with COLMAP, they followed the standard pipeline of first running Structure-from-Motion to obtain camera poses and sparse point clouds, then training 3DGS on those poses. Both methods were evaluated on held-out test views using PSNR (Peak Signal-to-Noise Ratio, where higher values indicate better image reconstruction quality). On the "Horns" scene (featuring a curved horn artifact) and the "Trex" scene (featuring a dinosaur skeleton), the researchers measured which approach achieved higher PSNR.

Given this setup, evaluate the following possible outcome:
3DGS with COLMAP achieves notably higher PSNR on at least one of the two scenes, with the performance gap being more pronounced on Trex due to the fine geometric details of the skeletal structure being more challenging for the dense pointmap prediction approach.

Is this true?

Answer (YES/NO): NO